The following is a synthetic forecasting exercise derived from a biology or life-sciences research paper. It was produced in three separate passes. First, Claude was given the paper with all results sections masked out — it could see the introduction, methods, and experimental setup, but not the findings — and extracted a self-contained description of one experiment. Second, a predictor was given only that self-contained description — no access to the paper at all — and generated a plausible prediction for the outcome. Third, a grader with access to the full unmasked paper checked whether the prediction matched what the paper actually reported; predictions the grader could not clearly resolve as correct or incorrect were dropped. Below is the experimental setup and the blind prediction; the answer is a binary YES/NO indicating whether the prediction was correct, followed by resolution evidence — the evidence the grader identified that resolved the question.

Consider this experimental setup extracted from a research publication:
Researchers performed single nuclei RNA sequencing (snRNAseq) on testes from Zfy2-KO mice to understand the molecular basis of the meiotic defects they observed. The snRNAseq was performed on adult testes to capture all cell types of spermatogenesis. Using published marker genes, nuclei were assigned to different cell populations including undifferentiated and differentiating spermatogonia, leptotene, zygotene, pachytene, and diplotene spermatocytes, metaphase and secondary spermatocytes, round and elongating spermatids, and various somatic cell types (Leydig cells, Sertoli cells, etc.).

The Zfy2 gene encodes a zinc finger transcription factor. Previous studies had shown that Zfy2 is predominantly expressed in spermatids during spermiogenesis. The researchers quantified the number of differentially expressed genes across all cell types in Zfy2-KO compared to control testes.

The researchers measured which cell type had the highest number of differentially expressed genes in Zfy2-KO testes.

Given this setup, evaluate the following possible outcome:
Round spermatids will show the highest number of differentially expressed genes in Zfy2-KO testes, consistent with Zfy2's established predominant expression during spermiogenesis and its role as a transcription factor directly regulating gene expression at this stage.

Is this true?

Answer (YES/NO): NO